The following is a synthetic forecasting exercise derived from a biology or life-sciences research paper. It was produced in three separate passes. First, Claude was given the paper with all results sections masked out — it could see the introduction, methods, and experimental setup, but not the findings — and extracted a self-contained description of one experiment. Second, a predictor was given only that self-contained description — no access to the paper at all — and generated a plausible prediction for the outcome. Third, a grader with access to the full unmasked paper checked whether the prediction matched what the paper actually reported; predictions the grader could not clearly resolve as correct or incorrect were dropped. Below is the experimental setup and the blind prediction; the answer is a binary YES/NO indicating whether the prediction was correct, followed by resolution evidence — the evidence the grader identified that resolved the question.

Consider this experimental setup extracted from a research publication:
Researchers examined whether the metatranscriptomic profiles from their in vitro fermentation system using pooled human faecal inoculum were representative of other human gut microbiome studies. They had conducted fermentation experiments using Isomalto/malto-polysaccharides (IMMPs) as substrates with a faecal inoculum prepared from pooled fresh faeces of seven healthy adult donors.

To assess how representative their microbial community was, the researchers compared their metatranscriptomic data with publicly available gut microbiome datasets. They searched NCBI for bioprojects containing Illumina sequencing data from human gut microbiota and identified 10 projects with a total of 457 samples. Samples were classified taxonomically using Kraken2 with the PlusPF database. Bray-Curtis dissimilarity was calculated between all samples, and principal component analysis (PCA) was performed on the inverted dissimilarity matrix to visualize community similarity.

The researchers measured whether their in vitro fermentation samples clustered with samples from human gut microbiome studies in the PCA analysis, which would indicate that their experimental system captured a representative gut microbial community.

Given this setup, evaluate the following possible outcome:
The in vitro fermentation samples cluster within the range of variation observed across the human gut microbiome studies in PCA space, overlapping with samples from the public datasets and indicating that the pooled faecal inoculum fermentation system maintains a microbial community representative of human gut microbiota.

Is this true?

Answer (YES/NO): YES